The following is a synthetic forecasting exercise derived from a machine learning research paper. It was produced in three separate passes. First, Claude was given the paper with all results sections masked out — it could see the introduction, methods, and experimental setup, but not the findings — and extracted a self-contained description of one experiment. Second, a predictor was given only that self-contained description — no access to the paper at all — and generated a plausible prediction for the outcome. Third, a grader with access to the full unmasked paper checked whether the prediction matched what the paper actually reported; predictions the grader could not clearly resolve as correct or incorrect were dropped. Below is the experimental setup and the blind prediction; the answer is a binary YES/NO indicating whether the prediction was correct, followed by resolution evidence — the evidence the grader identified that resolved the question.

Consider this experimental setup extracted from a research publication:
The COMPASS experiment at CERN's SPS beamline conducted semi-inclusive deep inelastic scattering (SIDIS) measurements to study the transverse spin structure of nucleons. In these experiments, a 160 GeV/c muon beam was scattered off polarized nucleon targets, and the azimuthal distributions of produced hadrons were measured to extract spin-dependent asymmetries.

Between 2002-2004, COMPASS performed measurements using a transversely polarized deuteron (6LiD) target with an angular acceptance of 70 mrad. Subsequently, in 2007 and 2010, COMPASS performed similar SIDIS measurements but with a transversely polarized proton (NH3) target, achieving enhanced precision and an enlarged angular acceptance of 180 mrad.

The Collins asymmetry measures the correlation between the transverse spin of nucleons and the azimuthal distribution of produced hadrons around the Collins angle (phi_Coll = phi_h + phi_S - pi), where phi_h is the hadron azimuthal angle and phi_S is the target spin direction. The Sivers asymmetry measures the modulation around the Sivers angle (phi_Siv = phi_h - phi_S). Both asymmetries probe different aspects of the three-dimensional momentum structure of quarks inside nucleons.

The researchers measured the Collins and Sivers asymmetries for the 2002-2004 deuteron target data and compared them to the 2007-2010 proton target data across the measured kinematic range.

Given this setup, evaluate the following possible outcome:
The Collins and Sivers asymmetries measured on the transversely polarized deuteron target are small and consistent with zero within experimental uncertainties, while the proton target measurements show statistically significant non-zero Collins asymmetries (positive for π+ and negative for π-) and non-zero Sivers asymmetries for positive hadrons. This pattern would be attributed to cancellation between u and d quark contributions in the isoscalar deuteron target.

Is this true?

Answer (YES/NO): NO